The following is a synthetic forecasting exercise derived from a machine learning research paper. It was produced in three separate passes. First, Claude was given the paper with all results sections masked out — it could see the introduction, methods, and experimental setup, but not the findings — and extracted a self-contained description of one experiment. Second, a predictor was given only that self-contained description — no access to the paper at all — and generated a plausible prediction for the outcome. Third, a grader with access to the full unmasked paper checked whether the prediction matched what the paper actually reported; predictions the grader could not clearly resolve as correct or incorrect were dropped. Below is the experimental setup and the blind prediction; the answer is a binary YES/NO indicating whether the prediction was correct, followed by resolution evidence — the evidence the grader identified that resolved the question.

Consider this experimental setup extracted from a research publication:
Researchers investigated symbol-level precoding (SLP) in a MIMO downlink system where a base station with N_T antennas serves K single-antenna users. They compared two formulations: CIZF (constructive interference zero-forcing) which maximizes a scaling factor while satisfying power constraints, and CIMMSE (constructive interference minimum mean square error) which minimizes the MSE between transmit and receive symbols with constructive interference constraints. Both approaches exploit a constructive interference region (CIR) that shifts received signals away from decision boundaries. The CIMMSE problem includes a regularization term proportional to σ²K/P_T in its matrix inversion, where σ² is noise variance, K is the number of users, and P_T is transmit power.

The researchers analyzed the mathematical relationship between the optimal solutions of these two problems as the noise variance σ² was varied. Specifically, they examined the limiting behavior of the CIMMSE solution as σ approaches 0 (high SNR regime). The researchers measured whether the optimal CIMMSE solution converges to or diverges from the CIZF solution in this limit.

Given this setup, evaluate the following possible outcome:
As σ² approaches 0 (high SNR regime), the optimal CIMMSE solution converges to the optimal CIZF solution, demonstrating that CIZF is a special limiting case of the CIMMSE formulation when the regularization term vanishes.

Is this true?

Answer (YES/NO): YES